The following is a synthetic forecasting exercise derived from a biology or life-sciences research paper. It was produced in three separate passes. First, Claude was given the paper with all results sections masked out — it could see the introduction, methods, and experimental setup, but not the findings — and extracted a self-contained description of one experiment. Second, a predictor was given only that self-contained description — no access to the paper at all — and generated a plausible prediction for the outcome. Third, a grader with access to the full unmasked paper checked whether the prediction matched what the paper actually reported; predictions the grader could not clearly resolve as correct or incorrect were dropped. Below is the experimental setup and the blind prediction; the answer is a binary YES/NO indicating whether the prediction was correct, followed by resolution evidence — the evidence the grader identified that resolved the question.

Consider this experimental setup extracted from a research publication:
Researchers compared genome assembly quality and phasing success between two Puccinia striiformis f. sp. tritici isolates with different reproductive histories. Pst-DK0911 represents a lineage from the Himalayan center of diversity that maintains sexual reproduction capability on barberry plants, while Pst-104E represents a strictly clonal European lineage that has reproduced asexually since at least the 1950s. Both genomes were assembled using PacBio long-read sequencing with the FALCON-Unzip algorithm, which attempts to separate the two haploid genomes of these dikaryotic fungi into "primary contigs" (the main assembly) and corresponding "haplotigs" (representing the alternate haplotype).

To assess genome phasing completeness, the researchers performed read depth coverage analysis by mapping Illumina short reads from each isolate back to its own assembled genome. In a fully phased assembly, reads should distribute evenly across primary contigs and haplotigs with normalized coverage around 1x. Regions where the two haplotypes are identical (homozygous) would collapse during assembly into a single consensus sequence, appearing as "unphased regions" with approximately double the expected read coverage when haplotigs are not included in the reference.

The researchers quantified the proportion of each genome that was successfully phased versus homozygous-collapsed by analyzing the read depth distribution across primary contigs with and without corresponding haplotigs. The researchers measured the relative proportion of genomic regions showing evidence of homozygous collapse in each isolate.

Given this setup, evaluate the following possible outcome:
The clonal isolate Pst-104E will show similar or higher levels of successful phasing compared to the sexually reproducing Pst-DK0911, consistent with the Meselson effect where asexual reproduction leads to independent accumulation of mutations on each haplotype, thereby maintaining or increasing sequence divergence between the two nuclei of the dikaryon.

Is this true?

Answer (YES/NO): YES